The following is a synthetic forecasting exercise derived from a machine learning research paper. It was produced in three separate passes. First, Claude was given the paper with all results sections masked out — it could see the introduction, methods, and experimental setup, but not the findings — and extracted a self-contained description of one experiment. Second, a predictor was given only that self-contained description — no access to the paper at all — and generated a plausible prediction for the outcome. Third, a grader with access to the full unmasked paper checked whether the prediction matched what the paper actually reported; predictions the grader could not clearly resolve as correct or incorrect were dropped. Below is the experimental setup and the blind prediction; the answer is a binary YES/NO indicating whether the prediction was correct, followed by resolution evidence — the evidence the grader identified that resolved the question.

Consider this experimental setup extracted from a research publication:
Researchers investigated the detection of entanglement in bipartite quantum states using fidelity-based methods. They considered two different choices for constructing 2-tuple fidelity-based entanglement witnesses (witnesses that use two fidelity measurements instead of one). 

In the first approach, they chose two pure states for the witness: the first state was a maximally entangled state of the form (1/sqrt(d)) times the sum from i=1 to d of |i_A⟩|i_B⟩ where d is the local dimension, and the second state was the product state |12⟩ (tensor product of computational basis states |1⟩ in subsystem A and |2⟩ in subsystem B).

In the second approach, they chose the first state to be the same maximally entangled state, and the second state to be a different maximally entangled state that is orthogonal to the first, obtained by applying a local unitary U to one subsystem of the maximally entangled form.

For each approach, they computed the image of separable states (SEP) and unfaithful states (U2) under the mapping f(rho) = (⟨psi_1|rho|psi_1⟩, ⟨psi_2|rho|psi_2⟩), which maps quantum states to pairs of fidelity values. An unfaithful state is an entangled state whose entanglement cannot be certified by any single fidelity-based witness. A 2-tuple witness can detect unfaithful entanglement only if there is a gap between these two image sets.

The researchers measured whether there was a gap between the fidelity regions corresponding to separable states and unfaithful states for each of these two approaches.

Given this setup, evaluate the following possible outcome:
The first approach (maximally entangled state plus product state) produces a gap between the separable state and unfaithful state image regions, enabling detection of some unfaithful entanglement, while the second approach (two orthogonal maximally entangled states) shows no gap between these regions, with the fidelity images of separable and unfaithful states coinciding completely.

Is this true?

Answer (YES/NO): YES